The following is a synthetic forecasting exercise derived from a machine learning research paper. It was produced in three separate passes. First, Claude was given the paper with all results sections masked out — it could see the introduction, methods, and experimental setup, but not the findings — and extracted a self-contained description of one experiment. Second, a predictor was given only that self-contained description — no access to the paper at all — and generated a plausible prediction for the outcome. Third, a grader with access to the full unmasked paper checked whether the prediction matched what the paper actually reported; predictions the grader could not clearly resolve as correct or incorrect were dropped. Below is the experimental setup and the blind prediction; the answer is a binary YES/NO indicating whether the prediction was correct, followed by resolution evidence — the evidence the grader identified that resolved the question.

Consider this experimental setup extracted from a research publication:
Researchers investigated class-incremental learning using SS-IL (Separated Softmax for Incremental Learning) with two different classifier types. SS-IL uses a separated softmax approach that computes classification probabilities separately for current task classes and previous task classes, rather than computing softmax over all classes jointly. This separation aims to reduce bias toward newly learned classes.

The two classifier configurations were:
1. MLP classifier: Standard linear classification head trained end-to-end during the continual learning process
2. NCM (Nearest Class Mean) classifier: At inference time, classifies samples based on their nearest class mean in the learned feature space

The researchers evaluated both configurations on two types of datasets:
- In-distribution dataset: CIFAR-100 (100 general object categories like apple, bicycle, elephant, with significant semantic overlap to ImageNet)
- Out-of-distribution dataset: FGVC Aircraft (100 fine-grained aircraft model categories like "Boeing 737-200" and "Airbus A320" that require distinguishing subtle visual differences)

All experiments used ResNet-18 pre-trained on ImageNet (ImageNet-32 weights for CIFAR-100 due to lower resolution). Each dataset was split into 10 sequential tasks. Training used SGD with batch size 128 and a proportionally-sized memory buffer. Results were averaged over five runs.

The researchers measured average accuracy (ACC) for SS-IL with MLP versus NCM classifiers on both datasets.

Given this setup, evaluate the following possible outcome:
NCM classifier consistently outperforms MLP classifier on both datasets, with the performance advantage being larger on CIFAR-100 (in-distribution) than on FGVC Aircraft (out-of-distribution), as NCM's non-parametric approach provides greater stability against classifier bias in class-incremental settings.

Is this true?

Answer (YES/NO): NO